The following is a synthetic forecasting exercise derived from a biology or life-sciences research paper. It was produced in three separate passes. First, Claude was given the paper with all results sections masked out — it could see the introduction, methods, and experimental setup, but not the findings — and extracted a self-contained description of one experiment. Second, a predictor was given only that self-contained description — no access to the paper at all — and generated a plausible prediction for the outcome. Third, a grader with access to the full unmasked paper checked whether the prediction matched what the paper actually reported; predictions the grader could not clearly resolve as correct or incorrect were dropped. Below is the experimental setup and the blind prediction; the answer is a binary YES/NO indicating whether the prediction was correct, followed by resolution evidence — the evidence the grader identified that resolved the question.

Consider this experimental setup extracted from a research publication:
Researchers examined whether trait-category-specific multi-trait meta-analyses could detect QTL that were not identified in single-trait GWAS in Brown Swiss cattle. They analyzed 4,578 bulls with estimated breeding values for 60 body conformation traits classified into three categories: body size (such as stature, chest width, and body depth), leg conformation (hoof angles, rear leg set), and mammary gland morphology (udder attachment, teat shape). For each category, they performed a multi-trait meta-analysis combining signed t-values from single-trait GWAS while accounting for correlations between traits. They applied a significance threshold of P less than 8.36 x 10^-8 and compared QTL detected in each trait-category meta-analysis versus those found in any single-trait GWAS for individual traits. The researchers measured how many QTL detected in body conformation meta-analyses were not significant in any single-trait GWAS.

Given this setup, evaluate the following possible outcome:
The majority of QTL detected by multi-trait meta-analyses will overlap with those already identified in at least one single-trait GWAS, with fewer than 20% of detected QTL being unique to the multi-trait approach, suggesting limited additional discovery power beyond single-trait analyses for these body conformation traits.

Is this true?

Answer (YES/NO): NO